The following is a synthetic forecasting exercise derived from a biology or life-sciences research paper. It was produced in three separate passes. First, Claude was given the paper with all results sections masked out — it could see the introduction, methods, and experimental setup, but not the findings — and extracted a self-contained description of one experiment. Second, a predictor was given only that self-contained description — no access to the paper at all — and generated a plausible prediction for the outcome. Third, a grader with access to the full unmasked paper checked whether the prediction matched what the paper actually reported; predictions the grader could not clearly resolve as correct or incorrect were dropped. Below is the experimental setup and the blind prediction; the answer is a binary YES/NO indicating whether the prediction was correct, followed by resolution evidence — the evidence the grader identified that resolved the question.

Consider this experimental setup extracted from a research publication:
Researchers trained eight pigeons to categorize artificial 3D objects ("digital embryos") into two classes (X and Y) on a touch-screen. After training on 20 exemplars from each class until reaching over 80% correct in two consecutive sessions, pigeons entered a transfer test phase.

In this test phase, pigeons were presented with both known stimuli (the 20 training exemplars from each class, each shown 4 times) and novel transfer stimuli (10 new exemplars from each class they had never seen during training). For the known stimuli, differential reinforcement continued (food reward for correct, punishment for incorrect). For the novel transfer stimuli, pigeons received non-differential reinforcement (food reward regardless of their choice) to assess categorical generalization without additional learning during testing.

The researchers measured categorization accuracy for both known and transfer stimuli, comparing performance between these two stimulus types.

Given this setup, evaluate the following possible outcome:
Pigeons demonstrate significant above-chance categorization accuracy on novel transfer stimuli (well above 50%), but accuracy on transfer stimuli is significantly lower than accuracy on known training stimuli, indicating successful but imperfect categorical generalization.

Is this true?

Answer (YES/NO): NO